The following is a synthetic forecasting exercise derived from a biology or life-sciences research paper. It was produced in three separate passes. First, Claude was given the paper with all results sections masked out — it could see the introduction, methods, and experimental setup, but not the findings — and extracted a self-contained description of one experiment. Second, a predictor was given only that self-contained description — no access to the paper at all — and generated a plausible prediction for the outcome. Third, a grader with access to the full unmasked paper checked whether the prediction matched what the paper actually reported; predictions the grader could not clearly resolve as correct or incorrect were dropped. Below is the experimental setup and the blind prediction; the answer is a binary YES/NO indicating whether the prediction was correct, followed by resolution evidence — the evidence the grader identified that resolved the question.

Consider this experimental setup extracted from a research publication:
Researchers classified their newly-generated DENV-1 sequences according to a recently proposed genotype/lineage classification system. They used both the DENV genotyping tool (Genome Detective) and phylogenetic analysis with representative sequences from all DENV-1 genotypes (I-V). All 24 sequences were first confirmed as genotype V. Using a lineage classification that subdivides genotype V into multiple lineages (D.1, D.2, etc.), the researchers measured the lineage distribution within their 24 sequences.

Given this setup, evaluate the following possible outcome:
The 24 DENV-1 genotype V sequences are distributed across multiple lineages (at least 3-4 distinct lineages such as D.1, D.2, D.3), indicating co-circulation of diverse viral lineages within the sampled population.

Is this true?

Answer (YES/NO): NO